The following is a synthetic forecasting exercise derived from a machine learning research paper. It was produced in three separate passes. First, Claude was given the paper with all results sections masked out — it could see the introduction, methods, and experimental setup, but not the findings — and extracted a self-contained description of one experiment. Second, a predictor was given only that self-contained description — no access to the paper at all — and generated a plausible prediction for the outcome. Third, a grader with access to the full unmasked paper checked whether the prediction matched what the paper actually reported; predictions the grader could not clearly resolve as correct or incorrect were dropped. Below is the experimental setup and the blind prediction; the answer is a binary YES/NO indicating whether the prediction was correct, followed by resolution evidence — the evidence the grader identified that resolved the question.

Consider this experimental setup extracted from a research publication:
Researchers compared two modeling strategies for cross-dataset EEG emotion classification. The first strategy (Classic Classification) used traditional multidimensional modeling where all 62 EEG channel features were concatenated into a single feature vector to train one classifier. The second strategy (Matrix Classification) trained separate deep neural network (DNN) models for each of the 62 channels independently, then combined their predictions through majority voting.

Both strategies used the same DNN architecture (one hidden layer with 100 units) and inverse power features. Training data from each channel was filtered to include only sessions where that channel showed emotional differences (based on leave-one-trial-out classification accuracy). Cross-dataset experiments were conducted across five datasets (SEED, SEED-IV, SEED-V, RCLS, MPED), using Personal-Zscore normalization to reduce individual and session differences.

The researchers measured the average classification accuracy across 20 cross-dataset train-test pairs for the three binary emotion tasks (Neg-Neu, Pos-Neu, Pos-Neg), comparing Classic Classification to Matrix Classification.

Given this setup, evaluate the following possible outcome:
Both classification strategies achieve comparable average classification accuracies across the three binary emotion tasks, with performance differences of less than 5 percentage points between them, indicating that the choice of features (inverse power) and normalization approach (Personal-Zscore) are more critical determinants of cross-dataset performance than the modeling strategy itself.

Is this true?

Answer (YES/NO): YES